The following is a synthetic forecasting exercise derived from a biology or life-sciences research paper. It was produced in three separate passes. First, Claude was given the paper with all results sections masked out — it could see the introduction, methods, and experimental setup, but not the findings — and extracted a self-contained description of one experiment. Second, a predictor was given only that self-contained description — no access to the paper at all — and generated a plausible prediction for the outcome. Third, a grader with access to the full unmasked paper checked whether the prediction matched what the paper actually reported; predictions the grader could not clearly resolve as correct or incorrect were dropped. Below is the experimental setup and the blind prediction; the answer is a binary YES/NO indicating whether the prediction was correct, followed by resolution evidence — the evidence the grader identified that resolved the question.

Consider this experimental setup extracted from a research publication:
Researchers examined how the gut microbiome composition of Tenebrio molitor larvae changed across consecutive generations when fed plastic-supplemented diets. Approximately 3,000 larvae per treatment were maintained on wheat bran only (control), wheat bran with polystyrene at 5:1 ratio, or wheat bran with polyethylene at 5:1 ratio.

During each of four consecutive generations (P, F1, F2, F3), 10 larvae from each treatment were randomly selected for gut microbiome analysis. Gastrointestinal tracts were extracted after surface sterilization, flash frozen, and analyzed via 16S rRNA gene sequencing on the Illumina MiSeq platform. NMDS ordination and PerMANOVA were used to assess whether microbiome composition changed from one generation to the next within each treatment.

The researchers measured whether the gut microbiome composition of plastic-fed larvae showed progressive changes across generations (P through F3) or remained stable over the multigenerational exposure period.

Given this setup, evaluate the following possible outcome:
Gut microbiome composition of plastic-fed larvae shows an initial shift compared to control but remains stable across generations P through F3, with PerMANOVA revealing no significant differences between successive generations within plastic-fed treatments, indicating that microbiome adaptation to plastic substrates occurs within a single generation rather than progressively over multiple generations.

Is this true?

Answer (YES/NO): NO